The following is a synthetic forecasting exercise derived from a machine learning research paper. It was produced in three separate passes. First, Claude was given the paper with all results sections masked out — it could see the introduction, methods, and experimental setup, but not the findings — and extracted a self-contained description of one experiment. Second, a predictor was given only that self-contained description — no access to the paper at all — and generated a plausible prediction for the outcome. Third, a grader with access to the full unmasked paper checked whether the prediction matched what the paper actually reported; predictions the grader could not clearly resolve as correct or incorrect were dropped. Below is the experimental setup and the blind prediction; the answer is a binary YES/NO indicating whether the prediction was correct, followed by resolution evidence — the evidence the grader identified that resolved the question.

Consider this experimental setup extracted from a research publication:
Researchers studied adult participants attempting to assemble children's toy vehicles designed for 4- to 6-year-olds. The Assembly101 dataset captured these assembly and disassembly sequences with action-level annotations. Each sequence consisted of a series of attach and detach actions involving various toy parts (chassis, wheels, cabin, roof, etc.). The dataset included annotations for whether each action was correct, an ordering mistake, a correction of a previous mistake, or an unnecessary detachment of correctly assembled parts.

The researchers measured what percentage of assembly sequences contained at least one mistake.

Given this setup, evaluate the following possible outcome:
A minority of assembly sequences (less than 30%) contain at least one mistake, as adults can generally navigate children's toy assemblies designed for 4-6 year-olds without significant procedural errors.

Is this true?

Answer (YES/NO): NO